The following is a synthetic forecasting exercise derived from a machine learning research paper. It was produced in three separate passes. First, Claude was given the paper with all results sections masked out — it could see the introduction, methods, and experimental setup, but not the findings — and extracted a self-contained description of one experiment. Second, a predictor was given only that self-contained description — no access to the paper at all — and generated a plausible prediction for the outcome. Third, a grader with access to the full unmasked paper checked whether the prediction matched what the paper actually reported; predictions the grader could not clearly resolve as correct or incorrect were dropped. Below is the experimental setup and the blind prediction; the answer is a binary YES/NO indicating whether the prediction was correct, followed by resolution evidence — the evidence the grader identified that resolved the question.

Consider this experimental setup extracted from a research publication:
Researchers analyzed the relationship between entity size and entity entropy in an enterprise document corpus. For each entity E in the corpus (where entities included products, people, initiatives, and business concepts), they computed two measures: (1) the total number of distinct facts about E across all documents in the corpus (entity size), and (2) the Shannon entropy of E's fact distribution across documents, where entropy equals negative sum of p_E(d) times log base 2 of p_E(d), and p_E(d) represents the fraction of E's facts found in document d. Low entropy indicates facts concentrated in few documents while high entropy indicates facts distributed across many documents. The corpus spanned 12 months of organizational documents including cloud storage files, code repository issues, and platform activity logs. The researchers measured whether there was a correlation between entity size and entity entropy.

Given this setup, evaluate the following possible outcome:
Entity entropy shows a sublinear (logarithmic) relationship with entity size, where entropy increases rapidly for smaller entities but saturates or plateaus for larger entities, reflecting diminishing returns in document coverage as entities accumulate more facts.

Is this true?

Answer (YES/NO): NO